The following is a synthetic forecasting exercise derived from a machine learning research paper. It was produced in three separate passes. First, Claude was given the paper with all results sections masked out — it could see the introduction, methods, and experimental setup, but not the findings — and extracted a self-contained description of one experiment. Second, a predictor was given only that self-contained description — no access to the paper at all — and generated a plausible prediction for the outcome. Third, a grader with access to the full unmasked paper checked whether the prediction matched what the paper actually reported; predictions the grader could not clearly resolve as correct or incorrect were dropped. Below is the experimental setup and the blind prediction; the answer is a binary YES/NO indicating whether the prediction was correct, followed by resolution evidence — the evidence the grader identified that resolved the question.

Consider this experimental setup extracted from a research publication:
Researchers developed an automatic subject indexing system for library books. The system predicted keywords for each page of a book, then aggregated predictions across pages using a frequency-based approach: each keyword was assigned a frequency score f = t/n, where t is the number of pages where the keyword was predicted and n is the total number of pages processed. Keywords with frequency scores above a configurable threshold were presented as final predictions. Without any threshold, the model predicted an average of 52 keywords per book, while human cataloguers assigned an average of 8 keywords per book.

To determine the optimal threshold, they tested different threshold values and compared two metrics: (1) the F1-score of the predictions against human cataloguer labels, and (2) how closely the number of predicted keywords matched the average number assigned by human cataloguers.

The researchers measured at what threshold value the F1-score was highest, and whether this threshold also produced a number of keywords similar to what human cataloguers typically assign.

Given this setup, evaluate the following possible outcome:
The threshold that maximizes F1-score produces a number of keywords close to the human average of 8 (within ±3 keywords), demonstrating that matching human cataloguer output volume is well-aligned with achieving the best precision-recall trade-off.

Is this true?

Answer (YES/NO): YES